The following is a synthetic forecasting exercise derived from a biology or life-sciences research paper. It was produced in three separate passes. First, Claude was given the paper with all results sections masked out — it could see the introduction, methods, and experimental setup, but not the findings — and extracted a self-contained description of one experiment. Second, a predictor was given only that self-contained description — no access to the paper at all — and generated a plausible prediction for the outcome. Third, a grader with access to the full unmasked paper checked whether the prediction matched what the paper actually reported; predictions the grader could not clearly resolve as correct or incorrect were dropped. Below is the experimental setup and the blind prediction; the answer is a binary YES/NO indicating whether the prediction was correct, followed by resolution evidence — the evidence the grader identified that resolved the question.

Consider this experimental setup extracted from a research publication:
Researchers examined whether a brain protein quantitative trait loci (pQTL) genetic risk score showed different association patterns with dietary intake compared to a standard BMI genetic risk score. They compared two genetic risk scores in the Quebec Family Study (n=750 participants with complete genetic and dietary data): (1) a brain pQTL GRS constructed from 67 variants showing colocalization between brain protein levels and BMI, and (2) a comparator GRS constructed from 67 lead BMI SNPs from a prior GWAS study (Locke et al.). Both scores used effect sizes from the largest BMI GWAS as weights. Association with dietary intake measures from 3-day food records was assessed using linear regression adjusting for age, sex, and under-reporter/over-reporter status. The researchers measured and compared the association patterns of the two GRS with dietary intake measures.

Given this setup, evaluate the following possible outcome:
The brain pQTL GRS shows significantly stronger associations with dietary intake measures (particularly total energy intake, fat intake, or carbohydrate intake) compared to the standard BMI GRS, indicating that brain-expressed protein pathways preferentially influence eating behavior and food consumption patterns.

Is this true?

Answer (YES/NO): YES